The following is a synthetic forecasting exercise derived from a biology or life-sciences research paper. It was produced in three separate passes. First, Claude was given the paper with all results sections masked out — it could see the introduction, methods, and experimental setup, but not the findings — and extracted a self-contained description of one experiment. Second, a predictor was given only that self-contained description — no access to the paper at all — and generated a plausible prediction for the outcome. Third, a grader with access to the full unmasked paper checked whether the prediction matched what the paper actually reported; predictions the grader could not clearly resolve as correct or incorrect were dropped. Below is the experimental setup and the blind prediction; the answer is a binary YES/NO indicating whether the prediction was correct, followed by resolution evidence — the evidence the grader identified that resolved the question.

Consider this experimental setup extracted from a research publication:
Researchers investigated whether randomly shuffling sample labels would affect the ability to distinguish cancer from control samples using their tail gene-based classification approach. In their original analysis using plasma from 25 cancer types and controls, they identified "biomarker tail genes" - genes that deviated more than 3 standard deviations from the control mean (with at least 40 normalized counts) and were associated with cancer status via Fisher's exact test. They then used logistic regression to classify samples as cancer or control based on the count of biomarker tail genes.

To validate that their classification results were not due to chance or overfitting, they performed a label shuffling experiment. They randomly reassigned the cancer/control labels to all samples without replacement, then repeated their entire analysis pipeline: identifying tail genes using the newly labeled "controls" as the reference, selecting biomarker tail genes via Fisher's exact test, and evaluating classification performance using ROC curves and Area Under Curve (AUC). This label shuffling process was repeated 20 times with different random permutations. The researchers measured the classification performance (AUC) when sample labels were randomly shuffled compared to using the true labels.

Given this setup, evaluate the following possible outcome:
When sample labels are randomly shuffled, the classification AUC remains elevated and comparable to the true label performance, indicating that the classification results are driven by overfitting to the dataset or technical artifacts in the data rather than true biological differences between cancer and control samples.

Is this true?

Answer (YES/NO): NO